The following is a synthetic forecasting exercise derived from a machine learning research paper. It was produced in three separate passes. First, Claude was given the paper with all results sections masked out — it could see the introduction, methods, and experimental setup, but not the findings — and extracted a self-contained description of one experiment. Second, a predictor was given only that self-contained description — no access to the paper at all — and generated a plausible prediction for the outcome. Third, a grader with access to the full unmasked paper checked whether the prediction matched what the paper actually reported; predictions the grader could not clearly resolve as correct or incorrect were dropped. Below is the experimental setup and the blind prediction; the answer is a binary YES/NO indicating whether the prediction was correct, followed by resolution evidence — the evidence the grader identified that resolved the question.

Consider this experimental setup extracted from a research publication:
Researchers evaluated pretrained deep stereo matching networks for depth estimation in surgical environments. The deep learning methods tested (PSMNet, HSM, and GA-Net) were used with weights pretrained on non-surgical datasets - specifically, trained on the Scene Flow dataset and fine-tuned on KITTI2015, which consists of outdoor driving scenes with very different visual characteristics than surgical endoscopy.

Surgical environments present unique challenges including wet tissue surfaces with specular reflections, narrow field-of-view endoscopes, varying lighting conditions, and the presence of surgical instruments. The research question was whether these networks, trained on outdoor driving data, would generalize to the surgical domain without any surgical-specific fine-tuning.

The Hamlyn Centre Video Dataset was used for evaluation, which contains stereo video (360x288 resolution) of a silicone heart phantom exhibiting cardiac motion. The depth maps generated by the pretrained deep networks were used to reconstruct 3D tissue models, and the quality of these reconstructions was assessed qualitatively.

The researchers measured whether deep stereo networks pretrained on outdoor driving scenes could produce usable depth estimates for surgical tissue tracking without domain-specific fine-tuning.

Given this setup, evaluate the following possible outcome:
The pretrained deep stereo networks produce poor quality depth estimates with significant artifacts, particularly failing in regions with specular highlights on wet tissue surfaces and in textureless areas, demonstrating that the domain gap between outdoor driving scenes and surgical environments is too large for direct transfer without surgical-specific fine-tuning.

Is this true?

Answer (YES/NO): NO